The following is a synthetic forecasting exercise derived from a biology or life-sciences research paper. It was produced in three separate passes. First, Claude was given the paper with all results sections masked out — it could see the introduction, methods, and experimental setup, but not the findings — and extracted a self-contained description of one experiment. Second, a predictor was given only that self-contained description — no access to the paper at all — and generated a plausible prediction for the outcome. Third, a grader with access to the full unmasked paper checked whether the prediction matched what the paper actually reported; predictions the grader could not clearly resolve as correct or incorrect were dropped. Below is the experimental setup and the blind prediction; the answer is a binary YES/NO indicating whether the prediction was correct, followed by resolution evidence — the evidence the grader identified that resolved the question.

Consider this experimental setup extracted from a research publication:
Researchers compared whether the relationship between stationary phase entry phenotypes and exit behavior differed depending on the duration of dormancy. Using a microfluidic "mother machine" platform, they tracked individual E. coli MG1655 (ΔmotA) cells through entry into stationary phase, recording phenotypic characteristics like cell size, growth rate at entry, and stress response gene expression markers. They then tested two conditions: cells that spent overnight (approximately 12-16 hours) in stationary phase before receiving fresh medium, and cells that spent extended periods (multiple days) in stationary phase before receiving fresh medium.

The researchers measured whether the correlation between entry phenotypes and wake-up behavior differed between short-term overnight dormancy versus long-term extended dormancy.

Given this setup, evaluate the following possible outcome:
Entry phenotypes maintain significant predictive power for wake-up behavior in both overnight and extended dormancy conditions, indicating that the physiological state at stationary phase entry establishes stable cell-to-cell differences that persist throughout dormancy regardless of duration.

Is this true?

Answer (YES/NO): NO